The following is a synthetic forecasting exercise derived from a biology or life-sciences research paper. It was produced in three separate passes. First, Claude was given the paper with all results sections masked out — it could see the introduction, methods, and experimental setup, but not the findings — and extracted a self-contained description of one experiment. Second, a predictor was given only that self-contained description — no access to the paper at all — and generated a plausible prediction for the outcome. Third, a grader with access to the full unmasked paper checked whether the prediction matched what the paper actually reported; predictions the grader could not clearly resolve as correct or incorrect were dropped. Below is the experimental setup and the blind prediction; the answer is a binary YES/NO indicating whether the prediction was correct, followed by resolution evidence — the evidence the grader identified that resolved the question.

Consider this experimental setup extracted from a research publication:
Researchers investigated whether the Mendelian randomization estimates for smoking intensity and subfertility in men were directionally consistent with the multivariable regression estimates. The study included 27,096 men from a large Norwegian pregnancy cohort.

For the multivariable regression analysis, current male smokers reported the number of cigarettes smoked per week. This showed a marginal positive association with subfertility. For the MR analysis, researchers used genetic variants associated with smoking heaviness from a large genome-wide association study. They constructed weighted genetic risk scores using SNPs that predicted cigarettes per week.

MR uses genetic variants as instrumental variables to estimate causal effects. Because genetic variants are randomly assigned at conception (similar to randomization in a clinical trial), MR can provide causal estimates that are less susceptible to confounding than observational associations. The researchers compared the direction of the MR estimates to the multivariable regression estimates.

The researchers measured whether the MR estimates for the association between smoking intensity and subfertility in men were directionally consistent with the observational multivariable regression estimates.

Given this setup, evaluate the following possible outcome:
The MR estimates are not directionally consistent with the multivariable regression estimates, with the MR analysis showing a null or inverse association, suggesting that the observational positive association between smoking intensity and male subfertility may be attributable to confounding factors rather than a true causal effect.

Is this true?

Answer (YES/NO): NO